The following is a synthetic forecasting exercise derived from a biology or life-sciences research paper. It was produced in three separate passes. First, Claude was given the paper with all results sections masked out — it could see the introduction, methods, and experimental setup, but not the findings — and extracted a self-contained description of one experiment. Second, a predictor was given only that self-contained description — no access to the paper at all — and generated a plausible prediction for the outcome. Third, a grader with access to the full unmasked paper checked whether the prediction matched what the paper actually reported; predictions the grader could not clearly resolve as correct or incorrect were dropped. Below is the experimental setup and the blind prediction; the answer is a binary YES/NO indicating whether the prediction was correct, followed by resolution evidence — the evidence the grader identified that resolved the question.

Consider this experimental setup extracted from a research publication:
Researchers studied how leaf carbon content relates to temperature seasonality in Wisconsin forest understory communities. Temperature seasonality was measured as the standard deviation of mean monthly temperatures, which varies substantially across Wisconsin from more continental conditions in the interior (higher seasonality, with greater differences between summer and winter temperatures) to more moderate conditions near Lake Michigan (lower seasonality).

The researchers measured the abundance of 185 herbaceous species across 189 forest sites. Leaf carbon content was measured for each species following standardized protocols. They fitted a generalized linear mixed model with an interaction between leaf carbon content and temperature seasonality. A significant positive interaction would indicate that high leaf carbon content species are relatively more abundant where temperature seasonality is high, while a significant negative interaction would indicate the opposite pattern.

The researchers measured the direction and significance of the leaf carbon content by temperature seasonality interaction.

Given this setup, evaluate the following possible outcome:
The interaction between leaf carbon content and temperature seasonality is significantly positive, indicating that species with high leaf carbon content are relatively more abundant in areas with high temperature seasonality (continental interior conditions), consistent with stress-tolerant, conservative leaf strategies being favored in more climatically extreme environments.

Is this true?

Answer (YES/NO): NO